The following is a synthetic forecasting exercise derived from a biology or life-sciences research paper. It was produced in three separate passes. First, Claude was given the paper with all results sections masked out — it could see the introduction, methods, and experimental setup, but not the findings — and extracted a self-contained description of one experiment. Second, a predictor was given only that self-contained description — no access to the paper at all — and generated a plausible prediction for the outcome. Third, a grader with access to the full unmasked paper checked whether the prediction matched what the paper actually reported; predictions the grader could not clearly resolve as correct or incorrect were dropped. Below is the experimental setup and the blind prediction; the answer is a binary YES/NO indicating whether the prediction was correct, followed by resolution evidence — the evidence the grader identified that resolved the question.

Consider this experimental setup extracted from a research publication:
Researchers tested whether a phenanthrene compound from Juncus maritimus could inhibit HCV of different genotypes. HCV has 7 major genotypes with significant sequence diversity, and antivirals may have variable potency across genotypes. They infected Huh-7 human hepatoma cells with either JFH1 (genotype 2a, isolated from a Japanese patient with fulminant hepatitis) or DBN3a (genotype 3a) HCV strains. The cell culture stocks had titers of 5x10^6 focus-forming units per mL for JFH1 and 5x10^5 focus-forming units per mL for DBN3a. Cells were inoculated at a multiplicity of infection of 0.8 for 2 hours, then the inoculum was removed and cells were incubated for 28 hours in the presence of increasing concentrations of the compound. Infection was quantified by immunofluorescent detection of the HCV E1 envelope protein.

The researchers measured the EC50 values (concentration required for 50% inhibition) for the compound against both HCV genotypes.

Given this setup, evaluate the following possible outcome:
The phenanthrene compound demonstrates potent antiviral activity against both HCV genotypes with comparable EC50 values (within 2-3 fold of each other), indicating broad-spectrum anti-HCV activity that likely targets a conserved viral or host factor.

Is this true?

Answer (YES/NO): NO